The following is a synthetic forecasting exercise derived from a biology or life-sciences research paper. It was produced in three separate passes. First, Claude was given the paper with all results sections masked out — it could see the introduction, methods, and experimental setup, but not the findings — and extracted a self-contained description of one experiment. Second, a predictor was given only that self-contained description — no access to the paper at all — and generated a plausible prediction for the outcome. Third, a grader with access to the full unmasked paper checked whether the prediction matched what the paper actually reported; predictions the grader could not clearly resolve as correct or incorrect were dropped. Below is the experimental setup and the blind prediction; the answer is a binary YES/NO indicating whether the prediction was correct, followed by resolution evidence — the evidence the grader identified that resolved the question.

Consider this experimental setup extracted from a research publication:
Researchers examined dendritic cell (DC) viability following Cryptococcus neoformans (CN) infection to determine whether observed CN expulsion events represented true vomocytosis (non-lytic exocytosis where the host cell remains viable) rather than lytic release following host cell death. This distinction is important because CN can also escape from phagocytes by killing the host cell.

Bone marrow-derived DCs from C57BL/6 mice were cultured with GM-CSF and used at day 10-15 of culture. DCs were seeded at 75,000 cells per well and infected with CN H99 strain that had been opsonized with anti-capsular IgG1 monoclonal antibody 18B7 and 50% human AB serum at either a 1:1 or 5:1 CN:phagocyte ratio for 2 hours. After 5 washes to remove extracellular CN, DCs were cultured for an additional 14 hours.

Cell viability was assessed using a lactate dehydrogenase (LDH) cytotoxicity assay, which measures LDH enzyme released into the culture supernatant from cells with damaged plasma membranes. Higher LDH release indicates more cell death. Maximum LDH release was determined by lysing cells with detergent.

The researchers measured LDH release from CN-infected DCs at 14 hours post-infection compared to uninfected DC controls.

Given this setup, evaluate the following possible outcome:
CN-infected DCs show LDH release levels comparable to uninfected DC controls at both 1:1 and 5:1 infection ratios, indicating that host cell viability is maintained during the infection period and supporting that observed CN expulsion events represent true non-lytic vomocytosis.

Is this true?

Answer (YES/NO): YES